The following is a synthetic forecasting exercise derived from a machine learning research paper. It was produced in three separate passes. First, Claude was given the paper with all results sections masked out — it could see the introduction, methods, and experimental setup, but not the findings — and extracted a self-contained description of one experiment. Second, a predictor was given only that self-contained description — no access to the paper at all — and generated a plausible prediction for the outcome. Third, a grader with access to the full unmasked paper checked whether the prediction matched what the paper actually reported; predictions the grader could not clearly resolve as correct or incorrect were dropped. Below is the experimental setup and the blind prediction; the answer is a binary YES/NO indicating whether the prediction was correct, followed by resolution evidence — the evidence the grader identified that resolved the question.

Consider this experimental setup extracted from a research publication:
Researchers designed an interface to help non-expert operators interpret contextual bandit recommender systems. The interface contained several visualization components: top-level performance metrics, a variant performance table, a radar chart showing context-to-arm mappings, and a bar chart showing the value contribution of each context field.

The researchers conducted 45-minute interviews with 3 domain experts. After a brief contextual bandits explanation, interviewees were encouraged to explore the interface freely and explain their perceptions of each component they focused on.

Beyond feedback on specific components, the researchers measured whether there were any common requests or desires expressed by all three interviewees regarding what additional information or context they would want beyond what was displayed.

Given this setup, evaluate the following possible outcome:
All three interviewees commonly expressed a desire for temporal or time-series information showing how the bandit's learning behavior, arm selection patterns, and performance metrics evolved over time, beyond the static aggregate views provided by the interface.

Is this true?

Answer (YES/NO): NO